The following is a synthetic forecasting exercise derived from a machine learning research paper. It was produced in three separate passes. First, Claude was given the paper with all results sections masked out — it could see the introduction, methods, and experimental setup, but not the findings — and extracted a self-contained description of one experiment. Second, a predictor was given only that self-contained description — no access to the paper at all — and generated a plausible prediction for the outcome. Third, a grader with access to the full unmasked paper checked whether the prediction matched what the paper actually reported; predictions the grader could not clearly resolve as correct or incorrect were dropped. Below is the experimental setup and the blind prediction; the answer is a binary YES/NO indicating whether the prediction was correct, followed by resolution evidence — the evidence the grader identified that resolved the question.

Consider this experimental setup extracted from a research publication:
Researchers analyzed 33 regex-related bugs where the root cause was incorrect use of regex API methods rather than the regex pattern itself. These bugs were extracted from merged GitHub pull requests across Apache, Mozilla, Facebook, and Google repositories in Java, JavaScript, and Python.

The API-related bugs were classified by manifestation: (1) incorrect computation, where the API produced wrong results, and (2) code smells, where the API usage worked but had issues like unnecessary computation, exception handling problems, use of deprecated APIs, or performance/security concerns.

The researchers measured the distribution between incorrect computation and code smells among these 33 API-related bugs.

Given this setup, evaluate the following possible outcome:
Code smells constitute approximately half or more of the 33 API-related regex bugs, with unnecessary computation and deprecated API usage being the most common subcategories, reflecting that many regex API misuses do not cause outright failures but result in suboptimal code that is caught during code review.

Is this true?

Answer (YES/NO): NO